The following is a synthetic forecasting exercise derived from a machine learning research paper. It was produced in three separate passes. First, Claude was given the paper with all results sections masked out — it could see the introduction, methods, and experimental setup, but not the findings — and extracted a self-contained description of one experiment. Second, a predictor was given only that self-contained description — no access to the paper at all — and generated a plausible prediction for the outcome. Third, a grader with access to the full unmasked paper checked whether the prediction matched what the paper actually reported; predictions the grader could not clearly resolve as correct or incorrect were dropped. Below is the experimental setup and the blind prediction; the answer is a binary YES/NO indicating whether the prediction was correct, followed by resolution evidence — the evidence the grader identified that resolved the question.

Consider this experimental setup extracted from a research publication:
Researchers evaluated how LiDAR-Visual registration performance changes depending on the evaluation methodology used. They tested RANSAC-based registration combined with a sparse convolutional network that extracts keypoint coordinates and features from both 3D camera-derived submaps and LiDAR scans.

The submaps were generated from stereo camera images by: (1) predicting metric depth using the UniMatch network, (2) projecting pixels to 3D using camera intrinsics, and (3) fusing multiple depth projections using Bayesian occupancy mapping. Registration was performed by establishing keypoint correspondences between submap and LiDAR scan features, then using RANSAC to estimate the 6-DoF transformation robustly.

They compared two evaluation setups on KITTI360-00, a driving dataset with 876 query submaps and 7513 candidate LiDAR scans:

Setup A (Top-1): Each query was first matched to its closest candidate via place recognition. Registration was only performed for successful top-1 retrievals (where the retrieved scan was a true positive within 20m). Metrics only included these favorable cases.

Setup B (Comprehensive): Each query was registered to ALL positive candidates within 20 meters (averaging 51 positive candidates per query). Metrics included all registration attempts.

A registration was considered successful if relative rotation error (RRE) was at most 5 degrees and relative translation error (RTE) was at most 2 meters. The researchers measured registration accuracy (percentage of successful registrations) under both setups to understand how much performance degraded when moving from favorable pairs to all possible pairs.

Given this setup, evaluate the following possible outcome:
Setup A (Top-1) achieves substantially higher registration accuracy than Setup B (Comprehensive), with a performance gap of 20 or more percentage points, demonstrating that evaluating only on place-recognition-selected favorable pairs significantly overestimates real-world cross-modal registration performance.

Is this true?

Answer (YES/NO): YES